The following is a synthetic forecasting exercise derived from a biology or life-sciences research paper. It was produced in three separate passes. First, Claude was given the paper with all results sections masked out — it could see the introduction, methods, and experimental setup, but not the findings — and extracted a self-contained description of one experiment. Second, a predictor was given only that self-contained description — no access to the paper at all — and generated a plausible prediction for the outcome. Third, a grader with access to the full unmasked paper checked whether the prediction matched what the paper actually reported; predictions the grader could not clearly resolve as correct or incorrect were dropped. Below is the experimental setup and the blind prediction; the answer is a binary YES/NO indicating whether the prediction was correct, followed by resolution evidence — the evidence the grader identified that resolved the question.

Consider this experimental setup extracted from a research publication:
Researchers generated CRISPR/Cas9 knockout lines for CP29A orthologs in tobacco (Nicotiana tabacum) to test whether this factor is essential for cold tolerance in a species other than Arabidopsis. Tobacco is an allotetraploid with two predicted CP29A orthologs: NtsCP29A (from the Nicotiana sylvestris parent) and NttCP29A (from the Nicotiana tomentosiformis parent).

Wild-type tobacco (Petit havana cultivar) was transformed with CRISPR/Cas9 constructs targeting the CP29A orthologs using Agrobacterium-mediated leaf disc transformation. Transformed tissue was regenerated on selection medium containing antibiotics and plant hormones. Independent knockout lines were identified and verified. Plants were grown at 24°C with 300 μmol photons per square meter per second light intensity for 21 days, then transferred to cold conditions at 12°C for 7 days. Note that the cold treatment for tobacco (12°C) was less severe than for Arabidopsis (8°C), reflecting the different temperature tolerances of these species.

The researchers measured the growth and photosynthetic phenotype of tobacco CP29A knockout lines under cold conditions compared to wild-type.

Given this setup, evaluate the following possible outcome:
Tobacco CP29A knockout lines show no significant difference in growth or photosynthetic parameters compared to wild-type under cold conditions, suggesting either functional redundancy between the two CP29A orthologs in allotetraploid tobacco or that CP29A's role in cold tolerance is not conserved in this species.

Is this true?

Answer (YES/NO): NO